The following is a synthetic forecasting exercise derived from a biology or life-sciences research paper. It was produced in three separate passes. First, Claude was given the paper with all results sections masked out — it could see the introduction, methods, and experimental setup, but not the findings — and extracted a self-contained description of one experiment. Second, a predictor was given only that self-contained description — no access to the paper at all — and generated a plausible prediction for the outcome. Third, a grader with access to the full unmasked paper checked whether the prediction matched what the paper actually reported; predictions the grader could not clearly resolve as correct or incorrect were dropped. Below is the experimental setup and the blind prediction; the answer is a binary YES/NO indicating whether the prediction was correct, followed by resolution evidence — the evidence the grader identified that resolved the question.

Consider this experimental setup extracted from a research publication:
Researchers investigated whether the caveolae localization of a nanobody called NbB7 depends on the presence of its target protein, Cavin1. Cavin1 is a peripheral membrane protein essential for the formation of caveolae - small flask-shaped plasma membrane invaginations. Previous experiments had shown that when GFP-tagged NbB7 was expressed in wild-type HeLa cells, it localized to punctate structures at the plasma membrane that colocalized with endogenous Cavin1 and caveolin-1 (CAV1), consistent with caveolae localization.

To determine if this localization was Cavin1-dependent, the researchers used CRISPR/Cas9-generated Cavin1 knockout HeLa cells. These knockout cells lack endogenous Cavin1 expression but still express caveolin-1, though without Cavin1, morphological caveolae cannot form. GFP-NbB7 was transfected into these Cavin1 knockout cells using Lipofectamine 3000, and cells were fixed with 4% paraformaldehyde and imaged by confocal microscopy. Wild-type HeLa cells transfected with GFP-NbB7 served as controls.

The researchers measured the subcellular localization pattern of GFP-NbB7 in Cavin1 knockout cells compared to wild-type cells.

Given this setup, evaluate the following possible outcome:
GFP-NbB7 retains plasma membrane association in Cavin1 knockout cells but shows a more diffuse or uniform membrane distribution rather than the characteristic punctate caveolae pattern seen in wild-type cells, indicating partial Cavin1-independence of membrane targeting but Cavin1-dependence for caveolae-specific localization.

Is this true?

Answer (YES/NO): NO